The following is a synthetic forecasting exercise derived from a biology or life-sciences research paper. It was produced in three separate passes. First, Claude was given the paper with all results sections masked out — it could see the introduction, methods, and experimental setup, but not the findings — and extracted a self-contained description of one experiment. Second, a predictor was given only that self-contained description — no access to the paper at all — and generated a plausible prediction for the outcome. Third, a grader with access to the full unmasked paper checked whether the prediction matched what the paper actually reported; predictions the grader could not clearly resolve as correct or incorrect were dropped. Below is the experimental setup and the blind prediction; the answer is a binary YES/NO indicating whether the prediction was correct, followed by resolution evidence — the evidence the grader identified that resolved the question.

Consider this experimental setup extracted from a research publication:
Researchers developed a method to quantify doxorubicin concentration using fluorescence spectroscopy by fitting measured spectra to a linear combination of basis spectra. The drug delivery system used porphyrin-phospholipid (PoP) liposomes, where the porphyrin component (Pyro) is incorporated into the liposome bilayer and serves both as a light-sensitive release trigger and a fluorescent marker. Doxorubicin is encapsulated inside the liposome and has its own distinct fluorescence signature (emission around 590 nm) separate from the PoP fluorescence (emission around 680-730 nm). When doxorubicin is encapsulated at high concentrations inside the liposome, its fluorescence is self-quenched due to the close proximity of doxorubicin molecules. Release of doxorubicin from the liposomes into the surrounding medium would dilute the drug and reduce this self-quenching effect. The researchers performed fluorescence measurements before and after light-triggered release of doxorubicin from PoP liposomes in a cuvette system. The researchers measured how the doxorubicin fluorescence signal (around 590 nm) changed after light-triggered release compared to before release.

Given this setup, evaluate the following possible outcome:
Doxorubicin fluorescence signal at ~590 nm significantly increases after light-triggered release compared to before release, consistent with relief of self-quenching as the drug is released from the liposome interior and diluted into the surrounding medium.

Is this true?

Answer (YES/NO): YES